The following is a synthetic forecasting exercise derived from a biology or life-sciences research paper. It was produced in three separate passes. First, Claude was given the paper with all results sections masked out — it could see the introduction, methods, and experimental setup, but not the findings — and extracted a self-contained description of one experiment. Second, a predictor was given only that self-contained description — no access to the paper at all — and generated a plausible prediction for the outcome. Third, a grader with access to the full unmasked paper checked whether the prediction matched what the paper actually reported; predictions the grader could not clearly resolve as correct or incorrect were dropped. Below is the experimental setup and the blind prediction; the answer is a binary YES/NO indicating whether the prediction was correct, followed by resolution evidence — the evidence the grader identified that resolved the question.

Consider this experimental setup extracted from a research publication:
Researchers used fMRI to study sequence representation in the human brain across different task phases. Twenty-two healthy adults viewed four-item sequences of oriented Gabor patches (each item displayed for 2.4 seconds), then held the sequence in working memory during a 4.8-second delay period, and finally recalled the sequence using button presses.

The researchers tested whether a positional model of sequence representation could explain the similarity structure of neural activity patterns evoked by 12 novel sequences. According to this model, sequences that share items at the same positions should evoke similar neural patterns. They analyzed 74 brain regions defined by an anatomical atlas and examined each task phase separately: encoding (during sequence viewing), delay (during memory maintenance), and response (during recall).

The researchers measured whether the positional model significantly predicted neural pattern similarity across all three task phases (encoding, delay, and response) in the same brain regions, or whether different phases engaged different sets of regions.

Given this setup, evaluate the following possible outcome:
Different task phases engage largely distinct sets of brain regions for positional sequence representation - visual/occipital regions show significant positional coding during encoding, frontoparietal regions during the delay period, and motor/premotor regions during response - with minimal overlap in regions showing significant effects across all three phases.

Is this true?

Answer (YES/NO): NO